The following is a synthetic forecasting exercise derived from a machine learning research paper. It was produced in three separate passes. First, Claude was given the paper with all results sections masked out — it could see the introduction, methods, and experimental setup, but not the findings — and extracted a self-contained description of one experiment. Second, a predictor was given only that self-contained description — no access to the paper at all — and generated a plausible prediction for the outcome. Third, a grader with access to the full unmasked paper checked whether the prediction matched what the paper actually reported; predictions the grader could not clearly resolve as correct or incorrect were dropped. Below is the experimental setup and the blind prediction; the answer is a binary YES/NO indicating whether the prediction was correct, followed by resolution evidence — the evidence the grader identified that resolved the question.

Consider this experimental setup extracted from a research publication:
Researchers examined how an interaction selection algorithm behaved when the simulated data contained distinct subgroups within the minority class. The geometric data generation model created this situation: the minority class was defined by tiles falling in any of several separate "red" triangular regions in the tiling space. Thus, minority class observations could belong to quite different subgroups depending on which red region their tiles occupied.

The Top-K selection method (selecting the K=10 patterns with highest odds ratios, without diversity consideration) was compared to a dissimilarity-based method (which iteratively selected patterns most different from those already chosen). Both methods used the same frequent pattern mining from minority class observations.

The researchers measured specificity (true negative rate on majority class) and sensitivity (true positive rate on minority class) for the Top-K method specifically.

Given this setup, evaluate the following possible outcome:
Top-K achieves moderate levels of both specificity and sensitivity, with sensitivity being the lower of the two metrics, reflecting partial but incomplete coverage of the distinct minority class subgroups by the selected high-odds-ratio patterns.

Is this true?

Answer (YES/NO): NO